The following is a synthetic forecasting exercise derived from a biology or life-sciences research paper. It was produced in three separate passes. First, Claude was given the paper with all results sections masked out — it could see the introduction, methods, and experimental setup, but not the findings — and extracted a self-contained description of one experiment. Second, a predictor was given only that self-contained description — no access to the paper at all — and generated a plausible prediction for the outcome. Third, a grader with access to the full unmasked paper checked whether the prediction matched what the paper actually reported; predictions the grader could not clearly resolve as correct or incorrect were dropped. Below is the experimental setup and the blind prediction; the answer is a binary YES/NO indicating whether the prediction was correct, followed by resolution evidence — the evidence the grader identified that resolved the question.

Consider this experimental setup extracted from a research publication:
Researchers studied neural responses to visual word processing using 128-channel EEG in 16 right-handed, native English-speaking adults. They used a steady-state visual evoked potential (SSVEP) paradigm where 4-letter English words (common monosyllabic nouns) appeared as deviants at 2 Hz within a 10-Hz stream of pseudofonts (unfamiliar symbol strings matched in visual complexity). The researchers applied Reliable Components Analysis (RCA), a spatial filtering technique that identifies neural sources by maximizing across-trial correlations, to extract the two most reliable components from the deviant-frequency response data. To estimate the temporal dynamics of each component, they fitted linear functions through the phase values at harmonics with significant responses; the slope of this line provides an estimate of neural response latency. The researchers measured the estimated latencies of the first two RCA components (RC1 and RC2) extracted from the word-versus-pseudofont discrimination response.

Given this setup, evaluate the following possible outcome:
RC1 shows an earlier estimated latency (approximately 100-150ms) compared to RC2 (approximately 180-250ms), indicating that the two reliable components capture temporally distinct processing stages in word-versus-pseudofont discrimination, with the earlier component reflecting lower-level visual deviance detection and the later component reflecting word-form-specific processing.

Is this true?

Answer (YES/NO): NO